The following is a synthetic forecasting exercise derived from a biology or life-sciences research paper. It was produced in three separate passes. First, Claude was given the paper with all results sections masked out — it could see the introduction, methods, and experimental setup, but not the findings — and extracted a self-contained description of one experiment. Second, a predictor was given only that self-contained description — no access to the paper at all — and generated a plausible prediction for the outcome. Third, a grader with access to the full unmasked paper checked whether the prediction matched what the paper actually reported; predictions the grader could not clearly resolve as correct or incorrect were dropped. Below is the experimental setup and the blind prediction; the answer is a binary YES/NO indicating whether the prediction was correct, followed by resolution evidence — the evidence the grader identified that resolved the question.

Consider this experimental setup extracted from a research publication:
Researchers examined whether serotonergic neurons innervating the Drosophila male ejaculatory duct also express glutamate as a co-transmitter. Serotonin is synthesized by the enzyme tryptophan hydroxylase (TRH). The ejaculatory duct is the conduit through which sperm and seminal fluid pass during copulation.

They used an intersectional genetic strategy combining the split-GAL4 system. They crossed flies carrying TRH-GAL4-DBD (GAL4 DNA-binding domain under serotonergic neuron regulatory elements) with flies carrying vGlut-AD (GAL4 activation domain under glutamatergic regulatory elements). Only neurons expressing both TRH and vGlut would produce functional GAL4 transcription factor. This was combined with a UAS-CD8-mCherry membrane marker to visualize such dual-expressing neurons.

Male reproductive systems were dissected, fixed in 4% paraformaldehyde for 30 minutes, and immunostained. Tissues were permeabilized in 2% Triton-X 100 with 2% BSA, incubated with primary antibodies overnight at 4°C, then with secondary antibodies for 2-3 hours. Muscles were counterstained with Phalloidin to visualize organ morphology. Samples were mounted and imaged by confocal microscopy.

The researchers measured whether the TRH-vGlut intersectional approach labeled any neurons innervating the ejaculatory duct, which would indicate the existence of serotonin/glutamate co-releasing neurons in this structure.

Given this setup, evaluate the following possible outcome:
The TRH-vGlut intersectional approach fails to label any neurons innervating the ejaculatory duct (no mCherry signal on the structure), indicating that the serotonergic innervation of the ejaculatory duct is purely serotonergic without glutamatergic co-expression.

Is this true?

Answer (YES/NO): NO